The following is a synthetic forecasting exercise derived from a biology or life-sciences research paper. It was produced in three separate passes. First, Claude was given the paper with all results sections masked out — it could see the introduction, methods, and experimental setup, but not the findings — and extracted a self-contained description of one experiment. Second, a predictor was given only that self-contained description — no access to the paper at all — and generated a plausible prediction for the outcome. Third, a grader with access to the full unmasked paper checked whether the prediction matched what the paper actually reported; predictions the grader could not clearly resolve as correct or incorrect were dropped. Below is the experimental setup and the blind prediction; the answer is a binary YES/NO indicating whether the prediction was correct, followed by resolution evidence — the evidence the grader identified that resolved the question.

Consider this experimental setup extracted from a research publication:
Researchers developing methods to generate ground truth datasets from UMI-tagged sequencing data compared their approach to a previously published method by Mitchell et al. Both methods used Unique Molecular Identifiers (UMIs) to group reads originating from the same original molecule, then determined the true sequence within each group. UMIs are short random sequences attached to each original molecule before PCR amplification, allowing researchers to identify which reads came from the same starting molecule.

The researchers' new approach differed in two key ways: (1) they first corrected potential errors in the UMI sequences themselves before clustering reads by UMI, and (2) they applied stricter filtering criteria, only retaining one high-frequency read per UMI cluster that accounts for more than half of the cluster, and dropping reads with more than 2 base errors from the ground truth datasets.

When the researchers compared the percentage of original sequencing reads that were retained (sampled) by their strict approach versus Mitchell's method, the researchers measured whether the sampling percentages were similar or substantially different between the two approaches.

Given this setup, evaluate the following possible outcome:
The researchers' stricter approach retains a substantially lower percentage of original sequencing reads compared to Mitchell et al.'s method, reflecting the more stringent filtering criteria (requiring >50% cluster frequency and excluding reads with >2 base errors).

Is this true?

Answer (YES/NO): NO